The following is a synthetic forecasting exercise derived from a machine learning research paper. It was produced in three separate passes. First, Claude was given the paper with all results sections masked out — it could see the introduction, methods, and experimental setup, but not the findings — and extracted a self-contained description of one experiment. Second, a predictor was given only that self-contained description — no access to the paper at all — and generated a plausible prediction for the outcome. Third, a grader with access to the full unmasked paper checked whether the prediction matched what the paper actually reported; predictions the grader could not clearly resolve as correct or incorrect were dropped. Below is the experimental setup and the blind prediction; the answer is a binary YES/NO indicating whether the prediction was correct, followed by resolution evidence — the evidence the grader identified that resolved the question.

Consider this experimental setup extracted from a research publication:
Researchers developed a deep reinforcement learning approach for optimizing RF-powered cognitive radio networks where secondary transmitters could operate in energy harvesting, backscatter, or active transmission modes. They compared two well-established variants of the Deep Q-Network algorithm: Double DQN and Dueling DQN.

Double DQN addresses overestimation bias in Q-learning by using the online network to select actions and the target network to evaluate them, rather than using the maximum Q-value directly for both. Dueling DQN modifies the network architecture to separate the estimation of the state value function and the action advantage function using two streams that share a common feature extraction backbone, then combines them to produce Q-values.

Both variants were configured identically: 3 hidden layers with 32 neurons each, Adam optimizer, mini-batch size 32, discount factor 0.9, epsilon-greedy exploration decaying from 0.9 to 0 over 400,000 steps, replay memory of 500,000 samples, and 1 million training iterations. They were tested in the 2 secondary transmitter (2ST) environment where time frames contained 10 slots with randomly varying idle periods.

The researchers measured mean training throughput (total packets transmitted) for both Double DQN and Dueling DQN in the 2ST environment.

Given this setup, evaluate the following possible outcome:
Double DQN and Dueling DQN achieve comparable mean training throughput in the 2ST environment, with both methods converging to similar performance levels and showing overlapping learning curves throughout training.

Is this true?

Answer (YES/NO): NO